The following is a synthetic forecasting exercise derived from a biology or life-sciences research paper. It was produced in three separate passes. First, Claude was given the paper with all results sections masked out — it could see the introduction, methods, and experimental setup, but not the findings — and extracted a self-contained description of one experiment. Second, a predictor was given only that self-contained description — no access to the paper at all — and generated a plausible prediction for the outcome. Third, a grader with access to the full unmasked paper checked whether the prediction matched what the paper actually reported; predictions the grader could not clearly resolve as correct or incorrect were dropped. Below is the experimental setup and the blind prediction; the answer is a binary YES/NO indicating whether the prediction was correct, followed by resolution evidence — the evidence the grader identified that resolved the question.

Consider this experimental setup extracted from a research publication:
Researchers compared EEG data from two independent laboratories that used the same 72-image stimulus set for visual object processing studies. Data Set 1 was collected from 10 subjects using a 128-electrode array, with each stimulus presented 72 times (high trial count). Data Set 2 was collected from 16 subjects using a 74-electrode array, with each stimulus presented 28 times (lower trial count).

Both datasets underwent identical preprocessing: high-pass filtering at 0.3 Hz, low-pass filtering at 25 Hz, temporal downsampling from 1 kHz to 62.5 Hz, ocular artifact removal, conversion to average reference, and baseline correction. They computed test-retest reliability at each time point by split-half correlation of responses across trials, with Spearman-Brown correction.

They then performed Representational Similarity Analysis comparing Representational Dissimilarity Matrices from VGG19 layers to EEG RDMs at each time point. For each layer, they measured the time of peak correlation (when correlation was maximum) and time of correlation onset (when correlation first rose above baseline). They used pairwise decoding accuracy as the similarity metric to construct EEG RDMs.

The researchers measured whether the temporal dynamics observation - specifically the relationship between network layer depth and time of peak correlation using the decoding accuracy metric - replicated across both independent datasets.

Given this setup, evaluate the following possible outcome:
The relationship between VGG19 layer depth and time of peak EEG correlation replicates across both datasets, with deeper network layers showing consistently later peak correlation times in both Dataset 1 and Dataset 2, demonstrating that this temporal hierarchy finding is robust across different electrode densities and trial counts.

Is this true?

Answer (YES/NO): YES